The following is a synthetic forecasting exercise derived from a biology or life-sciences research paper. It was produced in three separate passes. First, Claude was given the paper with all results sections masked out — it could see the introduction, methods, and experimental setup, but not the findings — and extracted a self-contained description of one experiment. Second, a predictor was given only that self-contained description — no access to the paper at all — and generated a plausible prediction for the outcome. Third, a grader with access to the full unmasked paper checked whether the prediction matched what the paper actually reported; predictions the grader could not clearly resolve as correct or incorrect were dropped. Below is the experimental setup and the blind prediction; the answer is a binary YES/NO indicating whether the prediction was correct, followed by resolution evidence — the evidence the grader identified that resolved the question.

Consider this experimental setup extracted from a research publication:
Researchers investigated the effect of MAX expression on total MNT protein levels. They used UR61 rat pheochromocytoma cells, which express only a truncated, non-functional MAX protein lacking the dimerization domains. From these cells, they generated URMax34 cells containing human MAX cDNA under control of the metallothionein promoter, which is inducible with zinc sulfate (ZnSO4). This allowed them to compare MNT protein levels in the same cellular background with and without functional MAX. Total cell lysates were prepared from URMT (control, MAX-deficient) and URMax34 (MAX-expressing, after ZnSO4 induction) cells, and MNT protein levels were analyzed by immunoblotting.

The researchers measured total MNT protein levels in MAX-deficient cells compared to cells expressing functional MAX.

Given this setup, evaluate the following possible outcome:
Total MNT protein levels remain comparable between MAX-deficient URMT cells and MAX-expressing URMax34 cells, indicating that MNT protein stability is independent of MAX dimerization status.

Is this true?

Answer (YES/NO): NO